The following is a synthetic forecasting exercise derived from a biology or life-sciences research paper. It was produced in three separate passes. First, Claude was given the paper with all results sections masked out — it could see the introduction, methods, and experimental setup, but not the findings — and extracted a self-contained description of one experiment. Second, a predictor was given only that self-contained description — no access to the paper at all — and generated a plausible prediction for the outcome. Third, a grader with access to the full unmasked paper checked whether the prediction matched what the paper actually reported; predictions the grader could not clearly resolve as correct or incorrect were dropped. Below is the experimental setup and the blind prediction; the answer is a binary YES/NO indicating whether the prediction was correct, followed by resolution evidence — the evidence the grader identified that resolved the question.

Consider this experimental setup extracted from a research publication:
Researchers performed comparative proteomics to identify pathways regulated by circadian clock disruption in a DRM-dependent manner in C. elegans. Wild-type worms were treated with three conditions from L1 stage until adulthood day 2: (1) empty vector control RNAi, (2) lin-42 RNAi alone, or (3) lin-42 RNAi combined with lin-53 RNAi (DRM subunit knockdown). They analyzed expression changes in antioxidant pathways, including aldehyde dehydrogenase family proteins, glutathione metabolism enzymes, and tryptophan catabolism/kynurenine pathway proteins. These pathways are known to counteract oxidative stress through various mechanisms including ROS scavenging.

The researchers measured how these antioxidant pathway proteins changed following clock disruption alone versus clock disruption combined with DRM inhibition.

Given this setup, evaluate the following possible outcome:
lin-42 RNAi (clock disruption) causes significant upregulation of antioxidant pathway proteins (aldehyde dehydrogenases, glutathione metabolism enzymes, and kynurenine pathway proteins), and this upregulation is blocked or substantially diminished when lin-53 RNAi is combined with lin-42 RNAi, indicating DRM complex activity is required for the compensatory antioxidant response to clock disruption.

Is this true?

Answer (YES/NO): NO